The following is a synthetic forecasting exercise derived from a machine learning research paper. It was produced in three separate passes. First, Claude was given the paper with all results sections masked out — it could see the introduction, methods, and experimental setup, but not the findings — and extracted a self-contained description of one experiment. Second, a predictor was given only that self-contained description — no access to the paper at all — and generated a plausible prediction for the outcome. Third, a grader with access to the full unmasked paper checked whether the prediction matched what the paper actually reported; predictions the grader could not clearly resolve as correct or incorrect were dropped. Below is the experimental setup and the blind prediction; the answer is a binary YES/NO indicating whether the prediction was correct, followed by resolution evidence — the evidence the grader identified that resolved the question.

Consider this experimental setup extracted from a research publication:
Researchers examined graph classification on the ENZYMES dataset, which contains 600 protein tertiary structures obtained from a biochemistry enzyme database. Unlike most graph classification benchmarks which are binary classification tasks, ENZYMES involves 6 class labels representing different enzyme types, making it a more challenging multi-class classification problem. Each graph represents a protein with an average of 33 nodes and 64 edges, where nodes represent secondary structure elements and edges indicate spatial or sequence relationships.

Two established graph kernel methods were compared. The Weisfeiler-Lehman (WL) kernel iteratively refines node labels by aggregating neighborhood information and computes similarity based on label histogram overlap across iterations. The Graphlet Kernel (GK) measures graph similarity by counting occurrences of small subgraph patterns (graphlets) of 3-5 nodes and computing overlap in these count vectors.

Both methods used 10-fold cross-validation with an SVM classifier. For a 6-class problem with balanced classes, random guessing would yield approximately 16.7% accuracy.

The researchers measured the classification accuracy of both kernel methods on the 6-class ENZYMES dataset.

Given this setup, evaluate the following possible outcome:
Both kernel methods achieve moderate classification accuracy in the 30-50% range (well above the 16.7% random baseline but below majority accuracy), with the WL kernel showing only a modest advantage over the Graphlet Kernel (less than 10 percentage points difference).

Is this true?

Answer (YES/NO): NO